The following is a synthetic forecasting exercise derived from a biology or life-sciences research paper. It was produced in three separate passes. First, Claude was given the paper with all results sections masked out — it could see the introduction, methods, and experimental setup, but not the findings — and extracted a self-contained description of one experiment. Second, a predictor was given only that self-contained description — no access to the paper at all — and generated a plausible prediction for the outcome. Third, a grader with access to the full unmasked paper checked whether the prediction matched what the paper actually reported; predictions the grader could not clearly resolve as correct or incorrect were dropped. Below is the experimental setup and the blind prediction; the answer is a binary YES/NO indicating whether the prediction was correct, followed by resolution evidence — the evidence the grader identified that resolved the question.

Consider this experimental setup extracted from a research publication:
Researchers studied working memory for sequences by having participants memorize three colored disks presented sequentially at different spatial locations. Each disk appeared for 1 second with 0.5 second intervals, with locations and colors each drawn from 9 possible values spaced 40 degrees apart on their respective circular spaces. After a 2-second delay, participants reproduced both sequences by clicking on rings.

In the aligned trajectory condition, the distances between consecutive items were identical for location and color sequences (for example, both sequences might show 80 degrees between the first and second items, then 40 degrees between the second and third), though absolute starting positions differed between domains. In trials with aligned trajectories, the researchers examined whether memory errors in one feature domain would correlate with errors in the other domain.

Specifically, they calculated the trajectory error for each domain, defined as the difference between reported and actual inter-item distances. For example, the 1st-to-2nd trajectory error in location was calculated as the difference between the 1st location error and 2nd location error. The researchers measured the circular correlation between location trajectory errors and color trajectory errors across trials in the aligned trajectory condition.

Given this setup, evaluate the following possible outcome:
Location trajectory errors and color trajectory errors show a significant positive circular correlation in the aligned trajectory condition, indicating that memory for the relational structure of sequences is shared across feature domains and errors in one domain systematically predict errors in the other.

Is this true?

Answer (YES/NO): YES